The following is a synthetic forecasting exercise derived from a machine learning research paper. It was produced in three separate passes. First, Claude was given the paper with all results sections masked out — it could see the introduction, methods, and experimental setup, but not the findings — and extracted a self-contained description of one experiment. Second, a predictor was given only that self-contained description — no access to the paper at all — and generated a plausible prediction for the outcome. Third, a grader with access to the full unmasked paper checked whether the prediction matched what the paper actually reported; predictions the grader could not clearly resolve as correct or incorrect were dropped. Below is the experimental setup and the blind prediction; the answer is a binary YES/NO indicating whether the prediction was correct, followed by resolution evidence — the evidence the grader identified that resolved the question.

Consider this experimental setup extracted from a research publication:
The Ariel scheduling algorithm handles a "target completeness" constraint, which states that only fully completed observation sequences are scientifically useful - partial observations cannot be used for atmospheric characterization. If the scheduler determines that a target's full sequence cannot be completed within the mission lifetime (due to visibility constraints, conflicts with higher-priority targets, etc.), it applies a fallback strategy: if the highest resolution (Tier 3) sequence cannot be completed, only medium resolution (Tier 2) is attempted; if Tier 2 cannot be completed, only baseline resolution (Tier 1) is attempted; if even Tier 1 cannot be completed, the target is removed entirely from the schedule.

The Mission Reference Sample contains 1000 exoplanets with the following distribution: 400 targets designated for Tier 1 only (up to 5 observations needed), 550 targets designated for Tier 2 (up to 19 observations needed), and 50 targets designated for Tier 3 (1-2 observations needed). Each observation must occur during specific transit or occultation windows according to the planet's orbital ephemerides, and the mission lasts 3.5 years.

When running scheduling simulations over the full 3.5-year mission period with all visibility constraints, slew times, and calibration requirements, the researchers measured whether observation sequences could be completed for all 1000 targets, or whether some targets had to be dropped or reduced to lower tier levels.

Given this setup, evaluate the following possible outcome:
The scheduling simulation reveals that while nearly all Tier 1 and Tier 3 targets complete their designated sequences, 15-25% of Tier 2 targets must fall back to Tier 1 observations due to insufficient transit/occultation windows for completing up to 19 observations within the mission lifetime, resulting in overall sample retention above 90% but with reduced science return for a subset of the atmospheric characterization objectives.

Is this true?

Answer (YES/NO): NO